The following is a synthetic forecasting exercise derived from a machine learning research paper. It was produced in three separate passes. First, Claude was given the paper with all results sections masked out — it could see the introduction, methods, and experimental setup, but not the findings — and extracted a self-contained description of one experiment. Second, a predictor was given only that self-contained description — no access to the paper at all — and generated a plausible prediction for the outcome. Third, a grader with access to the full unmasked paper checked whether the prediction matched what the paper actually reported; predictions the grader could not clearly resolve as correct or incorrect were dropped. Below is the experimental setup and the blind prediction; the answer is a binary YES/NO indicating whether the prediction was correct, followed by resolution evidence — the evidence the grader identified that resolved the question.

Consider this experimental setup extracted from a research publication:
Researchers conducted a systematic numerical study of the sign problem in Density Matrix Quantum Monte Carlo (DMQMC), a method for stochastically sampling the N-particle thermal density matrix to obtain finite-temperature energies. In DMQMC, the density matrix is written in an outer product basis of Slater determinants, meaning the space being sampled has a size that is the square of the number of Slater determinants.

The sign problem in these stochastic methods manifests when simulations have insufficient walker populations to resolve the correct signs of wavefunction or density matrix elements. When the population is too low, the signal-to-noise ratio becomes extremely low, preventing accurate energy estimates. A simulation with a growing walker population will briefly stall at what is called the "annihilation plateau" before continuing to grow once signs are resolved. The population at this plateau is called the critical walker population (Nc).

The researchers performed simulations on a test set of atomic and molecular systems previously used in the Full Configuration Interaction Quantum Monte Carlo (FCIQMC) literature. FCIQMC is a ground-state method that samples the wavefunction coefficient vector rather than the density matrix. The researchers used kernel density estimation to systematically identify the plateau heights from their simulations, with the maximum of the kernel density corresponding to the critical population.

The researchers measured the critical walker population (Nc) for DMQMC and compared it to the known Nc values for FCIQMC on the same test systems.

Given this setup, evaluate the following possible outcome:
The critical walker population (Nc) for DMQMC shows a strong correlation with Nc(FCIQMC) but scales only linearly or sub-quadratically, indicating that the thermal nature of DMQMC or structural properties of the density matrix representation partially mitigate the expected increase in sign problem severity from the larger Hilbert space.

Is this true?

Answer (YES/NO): NO